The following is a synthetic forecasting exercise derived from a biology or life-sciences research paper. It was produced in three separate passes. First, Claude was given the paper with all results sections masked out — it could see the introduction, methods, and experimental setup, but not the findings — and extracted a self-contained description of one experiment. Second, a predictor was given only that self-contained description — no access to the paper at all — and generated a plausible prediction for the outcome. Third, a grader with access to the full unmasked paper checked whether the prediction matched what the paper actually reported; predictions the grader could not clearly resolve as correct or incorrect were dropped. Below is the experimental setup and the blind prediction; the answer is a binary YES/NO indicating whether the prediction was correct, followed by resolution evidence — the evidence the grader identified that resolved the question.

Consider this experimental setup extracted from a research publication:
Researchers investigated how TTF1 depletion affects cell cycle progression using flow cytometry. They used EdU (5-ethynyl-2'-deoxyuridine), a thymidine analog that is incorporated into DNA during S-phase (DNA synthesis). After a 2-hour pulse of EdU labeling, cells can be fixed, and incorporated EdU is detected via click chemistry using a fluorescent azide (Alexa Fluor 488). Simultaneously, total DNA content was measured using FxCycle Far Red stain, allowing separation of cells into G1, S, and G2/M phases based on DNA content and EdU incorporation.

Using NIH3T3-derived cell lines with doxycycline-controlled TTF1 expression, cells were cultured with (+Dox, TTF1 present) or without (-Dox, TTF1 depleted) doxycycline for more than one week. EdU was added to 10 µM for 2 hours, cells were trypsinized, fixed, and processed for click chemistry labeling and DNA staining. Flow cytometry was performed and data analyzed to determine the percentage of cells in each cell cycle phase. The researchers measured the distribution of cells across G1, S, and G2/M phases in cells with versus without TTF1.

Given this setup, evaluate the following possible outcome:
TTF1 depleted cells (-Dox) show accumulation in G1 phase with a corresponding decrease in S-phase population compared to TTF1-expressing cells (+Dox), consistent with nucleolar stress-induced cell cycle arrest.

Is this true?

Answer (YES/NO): YES